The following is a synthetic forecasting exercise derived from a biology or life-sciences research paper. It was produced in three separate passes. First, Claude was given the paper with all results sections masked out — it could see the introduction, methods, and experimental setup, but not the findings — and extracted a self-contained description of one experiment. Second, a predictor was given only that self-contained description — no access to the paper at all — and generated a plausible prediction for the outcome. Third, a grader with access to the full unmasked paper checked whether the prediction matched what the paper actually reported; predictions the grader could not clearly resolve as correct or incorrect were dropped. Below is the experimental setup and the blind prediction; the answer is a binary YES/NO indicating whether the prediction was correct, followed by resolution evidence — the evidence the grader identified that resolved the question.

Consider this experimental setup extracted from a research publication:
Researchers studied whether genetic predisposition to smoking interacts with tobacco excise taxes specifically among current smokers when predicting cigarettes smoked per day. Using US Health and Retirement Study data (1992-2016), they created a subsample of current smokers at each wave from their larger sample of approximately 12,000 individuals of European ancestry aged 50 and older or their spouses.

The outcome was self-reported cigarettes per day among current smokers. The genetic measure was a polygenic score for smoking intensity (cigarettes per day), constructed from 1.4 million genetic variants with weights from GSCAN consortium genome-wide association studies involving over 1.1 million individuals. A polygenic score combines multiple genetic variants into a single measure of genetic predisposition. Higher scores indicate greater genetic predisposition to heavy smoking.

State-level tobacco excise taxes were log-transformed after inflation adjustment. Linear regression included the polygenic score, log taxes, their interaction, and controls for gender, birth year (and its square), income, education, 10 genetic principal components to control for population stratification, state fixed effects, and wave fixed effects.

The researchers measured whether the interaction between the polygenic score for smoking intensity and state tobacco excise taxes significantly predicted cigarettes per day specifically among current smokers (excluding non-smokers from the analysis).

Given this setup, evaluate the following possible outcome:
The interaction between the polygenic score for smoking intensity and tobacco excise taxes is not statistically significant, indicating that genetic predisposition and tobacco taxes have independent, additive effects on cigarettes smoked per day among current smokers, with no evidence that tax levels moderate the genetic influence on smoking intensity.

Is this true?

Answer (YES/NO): NO